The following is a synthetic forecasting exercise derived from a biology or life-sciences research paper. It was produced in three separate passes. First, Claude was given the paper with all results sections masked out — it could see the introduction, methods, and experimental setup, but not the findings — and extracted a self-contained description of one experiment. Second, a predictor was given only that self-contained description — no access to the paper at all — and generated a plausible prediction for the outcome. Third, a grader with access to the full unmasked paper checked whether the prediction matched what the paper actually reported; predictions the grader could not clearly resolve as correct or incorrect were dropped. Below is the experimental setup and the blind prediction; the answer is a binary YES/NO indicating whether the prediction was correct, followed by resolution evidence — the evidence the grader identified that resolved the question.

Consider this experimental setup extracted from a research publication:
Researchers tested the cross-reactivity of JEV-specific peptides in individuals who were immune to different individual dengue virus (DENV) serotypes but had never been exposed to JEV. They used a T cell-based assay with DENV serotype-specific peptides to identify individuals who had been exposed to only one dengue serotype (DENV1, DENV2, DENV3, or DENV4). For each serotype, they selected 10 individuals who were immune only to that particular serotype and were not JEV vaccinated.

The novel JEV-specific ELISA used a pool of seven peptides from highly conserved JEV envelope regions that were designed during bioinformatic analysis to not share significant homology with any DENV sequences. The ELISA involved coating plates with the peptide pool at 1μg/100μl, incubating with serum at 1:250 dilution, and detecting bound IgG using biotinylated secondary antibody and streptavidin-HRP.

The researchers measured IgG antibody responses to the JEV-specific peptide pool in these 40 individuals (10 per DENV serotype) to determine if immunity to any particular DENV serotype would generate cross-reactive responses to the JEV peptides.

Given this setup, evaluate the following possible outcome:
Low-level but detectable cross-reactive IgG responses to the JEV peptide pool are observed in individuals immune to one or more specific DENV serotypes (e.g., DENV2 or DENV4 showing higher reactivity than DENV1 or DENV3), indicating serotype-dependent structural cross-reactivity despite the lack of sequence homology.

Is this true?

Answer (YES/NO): NO